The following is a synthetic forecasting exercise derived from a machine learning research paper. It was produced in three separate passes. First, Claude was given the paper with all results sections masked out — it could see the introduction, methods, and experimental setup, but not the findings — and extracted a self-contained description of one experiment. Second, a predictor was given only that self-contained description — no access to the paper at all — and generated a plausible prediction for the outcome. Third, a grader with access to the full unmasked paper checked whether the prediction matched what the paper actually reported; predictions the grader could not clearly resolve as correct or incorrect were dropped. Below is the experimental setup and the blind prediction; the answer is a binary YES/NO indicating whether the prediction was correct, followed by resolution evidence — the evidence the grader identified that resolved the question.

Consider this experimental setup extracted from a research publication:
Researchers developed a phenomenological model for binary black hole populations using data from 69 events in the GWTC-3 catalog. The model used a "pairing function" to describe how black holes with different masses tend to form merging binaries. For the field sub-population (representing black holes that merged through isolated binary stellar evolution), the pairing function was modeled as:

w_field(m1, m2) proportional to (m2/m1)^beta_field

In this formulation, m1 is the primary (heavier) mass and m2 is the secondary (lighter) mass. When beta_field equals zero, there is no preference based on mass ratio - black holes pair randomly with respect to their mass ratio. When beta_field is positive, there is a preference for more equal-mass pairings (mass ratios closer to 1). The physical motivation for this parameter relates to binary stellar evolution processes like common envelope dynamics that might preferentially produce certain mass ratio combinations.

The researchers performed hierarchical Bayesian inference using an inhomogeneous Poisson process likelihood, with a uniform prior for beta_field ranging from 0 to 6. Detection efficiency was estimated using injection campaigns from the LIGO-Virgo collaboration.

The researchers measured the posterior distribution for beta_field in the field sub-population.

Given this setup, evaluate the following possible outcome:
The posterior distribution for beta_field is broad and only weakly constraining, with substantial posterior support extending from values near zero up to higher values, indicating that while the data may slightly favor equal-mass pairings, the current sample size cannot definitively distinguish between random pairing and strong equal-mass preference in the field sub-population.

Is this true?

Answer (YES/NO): NO